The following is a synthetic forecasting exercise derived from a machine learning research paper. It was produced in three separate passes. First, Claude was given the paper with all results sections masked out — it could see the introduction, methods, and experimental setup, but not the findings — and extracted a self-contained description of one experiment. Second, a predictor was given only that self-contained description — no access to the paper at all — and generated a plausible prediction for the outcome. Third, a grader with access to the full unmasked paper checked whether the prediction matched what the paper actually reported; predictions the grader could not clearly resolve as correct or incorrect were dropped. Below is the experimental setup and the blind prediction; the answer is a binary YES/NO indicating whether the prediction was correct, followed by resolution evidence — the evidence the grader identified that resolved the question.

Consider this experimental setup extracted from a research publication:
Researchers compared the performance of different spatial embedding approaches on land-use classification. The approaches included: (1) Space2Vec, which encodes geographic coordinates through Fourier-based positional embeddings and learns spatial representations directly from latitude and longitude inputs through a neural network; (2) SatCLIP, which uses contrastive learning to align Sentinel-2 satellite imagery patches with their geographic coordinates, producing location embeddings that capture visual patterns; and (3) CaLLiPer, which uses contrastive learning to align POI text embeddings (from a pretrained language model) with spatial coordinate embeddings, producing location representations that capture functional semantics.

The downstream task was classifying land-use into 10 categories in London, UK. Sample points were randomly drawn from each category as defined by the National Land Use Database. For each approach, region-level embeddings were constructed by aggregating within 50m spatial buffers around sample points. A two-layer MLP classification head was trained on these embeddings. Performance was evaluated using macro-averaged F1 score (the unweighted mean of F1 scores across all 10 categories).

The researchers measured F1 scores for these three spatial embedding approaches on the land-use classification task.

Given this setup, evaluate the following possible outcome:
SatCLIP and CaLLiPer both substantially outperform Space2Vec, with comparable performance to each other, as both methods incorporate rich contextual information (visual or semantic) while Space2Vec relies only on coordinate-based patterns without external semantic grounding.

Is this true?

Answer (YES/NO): NO